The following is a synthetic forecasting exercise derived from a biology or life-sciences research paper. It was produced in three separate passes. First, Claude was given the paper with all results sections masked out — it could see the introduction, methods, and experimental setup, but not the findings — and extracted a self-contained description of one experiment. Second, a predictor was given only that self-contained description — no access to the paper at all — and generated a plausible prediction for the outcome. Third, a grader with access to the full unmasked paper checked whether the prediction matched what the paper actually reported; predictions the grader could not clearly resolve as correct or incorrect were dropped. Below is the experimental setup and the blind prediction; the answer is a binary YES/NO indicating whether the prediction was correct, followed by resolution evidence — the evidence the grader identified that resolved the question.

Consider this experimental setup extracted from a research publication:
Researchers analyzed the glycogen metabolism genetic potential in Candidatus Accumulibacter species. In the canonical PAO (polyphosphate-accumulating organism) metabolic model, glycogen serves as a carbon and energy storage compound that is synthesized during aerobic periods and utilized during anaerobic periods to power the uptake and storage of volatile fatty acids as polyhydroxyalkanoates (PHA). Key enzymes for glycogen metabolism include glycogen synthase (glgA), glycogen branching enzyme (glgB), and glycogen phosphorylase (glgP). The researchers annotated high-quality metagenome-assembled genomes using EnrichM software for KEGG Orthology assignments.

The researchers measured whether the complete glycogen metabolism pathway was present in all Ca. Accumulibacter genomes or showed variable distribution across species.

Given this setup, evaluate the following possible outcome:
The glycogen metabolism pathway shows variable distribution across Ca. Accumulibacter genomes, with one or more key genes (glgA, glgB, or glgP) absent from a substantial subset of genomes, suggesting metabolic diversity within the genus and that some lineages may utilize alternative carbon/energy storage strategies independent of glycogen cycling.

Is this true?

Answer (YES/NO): NO